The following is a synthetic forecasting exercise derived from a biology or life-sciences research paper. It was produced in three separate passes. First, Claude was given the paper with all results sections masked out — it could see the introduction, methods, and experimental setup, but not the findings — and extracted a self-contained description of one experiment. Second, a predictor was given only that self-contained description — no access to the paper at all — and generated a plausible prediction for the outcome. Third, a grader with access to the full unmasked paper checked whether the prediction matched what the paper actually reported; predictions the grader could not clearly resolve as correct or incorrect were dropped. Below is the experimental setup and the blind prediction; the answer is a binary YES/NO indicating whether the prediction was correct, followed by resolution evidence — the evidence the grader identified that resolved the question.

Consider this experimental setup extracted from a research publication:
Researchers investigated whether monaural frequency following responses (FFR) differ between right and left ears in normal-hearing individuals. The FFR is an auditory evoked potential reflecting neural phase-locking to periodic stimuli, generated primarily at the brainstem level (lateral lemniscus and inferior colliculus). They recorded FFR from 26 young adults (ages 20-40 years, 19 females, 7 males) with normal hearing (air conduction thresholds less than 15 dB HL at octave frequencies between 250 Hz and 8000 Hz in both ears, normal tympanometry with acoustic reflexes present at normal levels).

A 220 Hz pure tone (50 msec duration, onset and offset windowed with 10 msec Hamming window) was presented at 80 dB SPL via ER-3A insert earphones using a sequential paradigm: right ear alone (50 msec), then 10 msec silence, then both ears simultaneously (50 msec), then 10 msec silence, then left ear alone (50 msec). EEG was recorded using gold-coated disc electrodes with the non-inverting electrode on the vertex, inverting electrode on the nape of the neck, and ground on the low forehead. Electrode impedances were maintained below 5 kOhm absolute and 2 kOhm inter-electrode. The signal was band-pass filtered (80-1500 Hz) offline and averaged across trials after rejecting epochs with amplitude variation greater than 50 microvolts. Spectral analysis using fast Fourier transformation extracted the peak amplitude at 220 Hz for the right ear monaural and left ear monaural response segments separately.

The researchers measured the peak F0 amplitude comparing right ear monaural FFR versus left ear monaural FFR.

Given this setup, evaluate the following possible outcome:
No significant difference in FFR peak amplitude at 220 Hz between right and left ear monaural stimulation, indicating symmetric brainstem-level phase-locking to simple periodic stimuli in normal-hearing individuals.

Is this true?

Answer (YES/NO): YES